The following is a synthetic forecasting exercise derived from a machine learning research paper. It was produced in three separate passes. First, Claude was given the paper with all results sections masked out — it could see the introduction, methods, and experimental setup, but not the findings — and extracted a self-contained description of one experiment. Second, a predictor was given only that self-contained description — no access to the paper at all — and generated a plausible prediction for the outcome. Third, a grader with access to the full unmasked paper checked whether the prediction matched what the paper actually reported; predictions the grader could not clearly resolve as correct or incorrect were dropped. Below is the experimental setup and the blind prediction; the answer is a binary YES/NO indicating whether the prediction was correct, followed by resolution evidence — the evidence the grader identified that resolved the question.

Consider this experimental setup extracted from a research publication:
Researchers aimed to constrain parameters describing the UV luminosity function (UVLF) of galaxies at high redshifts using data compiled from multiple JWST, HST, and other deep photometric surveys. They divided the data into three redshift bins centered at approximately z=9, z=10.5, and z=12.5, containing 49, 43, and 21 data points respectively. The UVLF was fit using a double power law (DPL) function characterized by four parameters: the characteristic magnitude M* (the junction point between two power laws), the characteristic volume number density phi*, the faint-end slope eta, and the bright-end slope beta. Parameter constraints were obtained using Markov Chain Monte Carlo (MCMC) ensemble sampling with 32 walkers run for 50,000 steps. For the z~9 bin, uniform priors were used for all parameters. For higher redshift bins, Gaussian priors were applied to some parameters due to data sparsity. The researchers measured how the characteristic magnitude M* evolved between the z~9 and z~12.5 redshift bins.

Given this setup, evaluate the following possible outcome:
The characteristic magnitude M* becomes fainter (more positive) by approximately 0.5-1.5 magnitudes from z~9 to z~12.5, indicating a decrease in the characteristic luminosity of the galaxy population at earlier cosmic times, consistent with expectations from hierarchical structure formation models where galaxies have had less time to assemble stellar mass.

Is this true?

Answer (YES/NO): NO